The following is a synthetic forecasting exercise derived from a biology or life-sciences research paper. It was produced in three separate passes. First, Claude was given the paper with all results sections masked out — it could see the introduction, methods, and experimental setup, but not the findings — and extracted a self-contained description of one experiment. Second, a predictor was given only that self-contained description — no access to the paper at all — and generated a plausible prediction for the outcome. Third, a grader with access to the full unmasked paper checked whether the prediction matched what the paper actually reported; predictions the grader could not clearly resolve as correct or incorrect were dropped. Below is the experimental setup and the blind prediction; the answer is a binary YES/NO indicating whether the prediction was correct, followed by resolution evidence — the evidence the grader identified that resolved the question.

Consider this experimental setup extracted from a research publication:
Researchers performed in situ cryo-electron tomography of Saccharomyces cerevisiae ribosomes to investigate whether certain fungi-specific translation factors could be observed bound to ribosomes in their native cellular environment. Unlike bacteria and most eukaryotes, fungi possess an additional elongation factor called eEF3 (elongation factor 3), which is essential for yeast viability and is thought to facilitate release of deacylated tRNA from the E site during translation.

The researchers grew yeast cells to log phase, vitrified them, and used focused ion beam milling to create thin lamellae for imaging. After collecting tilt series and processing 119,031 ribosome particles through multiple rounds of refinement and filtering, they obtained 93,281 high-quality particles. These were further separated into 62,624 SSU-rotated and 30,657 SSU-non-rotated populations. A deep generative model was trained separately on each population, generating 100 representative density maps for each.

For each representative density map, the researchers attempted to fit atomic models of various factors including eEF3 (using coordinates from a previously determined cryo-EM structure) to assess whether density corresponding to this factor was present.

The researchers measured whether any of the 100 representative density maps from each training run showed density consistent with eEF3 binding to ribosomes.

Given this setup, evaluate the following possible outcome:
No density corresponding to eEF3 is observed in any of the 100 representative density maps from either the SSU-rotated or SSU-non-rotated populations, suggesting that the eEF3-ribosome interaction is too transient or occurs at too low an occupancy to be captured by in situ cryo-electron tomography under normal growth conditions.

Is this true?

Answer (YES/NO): NO